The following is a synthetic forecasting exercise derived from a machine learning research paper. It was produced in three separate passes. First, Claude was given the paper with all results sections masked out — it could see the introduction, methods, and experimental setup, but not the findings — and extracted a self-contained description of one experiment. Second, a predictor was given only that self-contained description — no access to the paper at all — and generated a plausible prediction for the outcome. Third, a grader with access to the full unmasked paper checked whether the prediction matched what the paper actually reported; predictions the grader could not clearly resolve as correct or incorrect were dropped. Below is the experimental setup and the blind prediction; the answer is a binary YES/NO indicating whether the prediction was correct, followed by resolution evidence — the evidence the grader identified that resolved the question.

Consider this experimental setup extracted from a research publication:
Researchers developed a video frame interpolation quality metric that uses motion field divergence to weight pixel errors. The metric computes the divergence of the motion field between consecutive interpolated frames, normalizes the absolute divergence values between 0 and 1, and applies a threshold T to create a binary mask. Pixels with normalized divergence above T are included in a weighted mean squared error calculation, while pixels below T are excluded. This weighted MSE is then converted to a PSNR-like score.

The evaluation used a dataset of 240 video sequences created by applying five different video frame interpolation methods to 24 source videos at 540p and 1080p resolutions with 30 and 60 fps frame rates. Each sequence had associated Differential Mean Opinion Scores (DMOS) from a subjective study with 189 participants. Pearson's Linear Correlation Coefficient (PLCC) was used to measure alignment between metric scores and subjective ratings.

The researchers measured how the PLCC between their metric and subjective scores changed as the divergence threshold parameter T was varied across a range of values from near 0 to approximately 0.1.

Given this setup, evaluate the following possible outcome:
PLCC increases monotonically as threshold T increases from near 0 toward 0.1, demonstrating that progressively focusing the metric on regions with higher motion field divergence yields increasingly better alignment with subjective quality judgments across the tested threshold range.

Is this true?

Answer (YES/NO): NO